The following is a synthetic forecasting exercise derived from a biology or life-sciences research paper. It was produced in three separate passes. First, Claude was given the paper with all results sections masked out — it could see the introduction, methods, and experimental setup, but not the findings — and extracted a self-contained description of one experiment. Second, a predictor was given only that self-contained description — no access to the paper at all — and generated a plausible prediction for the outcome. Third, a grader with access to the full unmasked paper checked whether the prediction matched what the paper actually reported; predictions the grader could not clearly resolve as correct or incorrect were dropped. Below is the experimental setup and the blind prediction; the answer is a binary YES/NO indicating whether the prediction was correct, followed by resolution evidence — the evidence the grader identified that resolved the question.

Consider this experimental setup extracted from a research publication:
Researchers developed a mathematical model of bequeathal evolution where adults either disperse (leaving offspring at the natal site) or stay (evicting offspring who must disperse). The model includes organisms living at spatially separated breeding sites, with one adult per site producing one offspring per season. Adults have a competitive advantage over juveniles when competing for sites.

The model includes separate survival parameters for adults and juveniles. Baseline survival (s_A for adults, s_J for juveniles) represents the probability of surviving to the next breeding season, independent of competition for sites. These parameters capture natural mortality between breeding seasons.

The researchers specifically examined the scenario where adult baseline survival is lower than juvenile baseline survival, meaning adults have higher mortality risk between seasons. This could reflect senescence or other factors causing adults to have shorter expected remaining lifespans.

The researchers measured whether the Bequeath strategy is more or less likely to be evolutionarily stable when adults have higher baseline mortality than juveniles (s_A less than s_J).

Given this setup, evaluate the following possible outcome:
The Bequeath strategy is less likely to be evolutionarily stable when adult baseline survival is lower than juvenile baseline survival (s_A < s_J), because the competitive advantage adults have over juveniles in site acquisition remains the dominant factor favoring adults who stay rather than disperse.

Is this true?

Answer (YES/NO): NO